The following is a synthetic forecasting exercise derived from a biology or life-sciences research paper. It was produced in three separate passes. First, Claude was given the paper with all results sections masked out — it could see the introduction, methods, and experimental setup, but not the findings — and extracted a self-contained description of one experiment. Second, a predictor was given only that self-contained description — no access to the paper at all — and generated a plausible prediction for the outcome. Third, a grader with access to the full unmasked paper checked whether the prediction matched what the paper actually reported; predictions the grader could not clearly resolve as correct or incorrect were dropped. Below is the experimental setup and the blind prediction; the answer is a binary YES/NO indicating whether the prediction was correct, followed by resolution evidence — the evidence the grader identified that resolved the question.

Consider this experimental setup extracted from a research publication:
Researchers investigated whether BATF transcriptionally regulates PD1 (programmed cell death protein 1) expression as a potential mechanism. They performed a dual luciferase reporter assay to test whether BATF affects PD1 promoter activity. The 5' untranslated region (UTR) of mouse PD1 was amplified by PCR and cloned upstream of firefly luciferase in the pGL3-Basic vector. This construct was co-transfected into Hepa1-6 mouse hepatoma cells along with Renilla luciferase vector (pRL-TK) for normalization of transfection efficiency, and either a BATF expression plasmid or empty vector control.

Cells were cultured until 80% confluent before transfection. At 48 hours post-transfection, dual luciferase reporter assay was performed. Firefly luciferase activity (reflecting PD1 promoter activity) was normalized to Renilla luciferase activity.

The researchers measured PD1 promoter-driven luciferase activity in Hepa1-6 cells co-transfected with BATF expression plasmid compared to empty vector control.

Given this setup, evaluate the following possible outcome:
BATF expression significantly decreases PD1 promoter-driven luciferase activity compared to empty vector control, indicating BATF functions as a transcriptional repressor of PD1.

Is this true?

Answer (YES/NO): YES